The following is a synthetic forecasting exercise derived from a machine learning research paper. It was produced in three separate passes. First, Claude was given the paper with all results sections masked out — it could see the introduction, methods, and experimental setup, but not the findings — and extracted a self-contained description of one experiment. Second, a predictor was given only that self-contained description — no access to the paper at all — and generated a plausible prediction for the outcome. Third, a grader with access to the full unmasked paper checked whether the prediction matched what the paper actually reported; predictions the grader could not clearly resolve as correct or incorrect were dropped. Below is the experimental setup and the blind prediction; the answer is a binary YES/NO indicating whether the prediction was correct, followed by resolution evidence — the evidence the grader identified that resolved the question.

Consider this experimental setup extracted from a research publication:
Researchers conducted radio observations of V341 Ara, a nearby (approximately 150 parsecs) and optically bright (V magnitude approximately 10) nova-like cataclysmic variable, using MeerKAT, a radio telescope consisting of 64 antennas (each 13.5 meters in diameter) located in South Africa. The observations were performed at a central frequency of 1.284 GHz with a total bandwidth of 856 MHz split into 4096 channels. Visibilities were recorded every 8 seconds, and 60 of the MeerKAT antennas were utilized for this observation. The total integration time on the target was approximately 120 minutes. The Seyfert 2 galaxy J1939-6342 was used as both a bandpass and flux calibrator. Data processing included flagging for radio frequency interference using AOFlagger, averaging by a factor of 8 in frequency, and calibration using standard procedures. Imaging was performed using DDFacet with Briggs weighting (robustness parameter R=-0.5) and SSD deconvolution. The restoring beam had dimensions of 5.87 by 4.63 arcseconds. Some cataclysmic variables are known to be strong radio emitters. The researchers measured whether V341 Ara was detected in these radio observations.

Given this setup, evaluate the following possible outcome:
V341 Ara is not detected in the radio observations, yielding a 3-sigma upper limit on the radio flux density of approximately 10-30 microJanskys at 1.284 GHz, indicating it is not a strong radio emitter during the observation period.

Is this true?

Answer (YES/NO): YES